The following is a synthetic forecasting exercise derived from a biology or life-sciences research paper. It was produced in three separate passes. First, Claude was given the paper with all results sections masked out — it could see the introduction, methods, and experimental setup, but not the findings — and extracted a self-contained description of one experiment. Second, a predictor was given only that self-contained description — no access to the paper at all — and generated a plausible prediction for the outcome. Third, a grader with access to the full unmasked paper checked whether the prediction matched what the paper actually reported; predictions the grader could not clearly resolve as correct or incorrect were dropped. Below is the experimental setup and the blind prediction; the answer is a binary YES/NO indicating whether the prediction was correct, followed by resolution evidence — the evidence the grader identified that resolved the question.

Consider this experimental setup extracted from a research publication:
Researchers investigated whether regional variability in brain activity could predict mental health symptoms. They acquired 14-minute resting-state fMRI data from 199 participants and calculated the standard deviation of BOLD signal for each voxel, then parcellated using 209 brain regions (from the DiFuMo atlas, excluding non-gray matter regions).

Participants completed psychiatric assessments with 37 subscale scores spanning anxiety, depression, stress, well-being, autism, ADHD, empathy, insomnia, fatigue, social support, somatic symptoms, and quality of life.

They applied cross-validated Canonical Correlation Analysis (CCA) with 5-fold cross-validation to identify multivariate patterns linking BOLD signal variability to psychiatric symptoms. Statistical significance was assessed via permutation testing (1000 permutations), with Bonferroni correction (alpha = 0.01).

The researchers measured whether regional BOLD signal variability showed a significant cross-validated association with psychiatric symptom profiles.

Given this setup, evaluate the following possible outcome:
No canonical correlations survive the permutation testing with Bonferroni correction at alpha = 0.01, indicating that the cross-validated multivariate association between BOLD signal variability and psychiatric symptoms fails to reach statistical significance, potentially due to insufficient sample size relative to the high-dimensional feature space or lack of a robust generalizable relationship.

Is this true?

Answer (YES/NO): YES